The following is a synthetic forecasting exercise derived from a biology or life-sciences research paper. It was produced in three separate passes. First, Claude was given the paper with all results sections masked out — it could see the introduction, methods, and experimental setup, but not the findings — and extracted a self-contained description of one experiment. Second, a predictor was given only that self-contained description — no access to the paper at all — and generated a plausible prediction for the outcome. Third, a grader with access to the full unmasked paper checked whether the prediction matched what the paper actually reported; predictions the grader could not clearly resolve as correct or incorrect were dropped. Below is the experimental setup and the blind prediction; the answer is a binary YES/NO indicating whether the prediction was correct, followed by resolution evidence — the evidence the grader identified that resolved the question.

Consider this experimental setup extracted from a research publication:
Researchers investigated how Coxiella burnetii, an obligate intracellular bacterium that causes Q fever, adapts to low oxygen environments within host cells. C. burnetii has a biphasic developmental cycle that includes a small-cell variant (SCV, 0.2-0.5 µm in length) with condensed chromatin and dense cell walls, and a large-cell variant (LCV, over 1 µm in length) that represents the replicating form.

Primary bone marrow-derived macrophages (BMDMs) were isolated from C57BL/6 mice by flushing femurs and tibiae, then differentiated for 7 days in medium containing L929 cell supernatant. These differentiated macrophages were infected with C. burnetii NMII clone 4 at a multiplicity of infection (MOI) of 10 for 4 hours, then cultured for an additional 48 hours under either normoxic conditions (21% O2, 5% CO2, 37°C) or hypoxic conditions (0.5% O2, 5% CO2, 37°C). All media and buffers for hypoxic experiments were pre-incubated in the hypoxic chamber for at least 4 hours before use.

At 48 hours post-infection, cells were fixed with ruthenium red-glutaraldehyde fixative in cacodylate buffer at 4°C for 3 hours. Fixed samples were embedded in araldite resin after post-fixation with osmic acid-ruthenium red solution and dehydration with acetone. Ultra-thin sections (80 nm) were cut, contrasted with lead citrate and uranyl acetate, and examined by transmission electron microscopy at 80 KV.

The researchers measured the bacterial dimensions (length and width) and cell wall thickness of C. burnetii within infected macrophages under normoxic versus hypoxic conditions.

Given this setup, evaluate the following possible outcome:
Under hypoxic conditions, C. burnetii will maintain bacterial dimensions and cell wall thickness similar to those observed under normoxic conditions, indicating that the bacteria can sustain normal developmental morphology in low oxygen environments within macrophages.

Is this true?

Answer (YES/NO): NO